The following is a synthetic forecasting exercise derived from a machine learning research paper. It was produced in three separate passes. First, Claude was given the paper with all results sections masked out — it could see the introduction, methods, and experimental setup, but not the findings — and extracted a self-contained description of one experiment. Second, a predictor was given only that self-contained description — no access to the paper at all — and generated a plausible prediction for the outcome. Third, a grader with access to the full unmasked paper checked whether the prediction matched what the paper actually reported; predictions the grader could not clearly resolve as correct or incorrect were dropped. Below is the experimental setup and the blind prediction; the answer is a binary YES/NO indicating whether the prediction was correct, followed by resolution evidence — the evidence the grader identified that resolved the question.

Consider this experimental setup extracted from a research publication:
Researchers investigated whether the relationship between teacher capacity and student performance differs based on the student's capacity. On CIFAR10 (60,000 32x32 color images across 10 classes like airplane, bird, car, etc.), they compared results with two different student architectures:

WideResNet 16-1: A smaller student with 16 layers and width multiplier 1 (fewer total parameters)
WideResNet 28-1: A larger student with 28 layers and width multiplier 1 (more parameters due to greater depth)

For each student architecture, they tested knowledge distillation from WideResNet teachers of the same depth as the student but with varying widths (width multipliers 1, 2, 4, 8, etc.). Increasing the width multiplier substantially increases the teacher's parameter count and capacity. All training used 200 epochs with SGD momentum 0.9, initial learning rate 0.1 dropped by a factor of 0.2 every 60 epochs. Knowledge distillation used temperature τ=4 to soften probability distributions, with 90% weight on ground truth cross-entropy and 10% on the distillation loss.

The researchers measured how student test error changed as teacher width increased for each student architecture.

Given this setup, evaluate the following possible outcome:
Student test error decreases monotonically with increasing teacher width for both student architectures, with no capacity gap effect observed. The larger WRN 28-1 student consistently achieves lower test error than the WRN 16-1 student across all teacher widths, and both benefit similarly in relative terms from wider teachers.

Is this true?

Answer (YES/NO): NO